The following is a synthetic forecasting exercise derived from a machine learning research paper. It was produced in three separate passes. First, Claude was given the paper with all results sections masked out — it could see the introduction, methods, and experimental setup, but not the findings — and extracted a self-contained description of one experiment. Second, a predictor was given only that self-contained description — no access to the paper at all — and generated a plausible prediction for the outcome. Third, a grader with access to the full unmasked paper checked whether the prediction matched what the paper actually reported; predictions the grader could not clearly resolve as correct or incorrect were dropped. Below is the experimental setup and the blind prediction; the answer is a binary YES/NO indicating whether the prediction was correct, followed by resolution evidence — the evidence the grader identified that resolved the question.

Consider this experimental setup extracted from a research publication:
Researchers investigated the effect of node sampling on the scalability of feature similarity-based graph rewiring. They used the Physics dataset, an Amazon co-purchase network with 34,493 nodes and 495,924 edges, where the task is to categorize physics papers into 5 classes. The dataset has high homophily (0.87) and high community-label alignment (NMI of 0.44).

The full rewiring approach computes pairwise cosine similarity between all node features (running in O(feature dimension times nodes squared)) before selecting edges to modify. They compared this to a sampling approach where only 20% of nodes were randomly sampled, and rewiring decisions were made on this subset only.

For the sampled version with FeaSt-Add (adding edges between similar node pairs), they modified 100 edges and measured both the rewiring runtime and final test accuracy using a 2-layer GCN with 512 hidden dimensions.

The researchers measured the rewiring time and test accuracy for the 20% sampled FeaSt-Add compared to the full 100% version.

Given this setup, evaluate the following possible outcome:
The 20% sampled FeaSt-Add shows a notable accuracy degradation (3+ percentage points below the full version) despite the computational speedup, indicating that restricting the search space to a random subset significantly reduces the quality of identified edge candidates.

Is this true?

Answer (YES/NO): NO